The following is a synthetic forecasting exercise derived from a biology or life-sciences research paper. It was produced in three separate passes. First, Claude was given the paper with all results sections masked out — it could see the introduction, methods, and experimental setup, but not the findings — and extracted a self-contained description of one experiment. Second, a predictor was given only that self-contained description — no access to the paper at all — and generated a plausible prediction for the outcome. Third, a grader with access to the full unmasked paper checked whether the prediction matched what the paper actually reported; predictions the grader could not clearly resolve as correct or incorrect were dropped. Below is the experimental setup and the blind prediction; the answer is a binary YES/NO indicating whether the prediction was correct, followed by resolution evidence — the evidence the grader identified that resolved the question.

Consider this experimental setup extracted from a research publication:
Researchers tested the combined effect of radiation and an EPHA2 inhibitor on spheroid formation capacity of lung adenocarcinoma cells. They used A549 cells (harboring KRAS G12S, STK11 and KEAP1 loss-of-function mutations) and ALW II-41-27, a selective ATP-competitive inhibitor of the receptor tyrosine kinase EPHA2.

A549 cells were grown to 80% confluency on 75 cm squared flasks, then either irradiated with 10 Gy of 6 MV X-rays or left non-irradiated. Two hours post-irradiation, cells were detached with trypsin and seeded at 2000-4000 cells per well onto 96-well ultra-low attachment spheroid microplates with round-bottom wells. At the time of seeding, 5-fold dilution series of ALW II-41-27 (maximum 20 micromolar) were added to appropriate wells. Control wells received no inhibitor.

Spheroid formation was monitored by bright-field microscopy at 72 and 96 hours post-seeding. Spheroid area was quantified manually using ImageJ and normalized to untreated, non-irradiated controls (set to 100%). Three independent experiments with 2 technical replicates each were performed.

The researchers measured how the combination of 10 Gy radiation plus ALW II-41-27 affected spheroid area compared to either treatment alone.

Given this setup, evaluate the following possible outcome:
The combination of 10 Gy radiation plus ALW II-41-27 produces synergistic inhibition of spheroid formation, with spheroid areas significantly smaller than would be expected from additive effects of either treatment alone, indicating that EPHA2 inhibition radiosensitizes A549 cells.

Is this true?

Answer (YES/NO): NO